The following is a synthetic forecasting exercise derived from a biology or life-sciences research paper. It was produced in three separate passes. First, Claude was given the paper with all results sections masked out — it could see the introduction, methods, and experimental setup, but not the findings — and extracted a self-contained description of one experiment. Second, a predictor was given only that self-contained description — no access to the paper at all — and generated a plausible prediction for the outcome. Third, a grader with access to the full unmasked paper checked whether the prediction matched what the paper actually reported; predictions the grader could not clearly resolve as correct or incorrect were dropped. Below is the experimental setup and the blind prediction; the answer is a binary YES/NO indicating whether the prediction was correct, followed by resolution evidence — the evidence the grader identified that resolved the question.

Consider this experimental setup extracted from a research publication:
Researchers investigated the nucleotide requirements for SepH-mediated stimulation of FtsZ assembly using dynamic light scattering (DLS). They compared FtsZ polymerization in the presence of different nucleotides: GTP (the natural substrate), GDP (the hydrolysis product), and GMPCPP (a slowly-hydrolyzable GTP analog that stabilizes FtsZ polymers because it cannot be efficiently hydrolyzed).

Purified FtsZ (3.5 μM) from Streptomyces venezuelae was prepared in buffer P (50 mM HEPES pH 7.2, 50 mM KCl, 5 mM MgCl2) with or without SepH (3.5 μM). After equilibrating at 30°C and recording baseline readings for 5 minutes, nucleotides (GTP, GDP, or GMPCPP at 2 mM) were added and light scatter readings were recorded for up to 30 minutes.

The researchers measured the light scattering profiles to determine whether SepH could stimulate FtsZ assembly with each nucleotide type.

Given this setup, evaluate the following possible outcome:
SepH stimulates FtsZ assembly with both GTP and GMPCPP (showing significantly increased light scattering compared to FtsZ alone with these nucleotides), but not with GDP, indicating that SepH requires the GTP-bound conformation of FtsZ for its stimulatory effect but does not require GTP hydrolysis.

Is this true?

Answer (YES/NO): YES